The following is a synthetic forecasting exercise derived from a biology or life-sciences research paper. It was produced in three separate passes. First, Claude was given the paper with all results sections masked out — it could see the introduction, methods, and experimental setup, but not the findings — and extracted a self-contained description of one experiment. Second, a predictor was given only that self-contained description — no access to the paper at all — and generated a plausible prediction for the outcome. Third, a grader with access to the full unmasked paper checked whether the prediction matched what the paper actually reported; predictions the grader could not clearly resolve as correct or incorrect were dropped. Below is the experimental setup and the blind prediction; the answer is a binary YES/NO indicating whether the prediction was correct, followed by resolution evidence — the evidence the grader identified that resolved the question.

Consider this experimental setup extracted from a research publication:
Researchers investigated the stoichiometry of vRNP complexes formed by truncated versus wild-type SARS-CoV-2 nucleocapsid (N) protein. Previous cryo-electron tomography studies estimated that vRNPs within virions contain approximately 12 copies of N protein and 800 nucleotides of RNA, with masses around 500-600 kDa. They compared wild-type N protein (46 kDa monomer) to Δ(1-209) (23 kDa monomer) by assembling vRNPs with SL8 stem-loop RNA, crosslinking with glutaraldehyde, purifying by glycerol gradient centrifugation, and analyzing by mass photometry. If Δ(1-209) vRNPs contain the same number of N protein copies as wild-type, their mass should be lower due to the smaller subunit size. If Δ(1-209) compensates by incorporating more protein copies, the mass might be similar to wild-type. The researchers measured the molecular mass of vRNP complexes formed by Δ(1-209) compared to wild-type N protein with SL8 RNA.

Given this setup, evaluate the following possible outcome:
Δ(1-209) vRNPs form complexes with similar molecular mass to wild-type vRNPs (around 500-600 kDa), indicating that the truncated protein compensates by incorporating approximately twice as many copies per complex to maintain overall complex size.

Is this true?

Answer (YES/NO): NO